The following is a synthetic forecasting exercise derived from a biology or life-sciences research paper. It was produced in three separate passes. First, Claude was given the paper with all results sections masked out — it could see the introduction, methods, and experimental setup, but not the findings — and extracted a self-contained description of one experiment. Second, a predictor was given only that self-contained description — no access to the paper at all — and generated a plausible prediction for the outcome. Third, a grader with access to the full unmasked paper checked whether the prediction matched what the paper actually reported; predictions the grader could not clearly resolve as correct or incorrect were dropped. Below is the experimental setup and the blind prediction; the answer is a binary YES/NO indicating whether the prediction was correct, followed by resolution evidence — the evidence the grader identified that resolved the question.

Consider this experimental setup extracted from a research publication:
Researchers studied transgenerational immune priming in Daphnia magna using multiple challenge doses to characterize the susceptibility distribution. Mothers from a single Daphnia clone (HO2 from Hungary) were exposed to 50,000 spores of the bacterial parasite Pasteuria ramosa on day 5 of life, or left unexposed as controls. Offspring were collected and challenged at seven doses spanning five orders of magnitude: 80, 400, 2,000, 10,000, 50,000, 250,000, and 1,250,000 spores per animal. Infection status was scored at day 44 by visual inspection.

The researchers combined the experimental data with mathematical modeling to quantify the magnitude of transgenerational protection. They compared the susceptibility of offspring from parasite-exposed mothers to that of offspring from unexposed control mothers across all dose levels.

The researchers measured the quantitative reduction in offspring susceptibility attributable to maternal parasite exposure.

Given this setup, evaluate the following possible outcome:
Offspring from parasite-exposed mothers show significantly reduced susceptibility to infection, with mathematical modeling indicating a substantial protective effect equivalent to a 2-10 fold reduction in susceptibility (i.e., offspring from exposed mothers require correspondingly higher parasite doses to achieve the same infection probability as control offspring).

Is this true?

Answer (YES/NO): YES